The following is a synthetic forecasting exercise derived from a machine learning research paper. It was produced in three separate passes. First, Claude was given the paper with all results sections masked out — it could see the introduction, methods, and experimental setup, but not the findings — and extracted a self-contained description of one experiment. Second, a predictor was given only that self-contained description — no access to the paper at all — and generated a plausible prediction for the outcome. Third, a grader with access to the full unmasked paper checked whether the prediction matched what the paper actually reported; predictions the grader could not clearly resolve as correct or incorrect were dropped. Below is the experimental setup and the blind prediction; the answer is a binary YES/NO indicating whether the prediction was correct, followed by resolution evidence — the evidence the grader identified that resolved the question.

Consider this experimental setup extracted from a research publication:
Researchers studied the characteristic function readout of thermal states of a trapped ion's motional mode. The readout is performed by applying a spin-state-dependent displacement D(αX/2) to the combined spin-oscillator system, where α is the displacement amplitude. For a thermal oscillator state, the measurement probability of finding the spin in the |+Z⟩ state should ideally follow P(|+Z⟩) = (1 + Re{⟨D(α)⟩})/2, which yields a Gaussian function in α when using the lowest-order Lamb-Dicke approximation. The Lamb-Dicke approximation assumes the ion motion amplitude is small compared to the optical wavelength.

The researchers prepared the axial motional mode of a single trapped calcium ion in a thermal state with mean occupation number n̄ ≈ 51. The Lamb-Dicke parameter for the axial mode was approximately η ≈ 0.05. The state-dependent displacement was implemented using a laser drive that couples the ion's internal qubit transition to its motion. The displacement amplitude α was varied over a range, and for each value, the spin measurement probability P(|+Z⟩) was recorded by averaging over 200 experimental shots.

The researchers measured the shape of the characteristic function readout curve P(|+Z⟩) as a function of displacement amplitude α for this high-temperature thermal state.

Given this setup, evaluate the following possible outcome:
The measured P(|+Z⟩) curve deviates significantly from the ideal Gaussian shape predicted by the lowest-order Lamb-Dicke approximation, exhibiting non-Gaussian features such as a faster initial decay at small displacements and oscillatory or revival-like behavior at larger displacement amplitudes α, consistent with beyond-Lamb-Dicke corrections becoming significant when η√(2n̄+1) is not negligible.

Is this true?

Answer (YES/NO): NO